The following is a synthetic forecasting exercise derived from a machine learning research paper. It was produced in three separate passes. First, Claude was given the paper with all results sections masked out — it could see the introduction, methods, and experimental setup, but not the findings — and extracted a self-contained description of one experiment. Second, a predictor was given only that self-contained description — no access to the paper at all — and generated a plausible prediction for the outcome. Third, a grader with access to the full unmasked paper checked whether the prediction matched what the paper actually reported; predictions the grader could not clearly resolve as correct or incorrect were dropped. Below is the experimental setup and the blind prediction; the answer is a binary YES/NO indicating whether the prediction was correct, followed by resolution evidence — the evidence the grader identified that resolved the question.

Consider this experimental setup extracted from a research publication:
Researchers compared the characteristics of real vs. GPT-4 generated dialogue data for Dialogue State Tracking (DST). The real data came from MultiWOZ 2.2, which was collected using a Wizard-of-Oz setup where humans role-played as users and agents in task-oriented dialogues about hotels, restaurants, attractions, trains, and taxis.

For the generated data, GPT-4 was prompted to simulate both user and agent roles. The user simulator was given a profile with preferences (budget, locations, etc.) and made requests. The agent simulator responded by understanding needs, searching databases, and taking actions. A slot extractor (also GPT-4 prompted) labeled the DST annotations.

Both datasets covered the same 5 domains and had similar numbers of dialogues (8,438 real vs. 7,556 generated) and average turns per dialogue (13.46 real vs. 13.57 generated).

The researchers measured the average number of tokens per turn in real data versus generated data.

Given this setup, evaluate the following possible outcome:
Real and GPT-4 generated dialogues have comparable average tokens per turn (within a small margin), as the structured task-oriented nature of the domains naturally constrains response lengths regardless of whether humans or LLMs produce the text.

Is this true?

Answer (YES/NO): NO